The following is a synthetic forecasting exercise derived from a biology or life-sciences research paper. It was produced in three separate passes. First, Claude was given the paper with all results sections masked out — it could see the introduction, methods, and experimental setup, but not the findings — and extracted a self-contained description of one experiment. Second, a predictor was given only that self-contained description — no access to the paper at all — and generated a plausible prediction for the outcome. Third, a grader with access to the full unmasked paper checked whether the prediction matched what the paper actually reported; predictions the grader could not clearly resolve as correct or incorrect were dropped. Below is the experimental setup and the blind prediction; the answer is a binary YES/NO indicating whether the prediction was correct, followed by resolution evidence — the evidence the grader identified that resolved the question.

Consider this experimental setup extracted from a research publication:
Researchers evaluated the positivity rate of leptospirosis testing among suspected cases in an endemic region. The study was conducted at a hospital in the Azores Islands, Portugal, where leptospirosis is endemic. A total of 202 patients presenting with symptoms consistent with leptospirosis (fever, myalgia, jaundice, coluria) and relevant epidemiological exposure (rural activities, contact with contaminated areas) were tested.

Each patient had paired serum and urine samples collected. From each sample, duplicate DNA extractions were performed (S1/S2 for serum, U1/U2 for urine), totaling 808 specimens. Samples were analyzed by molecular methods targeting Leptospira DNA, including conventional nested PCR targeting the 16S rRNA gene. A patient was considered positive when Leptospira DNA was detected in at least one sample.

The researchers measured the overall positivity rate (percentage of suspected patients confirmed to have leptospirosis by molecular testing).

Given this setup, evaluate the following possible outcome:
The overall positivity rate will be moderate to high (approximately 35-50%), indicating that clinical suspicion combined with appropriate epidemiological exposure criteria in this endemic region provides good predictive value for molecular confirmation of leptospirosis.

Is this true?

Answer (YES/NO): NO